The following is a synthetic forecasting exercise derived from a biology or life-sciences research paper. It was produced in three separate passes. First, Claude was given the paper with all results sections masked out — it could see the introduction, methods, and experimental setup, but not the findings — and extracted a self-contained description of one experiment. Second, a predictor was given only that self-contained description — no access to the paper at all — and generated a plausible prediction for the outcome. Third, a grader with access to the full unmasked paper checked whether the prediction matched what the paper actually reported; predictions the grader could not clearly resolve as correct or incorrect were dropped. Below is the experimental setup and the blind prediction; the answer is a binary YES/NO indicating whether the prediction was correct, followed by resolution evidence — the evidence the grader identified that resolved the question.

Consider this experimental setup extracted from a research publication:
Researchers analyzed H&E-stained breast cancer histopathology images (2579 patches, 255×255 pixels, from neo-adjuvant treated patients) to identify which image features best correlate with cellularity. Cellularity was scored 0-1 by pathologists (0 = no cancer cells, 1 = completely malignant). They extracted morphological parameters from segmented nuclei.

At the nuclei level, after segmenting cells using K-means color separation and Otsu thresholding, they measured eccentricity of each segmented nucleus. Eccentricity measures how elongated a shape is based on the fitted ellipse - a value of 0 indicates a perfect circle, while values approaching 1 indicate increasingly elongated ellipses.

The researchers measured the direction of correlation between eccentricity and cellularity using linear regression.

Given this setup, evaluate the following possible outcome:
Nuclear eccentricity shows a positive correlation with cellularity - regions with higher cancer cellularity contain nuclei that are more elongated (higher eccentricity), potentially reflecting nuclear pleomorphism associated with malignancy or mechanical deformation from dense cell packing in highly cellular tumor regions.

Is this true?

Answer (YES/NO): NO